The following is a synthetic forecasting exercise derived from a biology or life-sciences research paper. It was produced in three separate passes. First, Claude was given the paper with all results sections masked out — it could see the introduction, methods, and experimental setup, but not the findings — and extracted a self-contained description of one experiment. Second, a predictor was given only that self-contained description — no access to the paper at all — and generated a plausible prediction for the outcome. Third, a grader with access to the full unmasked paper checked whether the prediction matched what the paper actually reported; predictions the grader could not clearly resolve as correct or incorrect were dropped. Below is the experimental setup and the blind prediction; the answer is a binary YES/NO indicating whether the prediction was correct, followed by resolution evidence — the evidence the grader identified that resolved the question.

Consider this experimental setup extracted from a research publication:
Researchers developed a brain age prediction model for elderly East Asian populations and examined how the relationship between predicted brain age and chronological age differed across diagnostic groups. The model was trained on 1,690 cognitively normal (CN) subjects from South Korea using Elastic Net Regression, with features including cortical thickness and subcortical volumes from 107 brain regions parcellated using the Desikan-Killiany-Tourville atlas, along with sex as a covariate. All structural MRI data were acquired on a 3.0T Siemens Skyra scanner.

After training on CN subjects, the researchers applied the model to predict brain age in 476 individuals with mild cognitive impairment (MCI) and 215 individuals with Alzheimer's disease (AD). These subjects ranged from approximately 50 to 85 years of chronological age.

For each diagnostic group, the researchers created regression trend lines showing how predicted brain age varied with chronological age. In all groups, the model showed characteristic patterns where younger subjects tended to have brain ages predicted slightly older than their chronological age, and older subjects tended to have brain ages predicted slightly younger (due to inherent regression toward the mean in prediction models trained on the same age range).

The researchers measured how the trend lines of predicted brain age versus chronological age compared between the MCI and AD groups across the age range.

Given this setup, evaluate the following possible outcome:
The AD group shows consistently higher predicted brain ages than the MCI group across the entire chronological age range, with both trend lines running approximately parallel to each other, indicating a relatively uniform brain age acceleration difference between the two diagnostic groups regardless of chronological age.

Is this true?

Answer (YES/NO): NO